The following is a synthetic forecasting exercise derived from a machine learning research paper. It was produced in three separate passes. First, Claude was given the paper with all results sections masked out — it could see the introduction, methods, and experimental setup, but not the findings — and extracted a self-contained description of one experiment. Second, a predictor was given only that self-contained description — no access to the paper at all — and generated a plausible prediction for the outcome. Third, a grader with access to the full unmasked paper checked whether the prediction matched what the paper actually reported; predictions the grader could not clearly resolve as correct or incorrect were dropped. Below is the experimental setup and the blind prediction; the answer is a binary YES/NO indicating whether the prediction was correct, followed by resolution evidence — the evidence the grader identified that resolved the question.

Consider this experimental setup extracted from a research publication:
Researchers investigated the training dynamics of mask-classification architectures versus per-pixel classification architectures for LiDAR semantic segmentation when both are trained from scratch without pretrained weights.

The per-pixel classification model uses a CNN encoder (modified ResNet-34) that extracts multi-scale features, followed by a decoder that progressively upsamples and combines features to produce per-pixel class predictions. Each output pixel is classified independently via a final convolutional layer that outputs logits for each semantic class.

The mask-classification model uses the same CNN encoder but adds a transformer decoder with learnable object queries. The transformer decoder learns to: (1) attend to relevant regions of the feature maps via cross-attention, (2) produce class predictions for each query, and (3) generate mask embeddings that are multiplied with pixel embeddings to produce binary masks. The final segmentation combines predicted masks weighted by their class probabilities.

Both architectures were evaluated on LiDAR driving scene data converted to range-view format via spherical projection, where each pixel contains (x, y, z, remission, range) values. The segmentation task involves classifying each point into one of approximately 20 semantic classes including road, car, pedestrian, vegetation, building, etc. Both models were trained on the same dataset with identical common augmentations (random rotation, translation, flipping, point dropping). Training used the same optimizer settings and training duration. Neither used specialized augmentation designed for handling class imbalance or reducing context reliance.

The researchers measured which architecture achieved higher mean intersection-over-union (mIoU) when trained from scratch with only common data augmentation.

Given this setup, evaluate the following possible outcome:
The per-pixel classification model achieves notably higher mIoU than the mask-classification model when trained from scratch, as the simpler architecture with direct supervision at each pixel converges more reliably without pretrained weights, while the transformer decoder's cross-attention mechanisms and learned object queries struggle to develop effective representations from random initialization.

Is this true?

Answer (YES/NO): YES